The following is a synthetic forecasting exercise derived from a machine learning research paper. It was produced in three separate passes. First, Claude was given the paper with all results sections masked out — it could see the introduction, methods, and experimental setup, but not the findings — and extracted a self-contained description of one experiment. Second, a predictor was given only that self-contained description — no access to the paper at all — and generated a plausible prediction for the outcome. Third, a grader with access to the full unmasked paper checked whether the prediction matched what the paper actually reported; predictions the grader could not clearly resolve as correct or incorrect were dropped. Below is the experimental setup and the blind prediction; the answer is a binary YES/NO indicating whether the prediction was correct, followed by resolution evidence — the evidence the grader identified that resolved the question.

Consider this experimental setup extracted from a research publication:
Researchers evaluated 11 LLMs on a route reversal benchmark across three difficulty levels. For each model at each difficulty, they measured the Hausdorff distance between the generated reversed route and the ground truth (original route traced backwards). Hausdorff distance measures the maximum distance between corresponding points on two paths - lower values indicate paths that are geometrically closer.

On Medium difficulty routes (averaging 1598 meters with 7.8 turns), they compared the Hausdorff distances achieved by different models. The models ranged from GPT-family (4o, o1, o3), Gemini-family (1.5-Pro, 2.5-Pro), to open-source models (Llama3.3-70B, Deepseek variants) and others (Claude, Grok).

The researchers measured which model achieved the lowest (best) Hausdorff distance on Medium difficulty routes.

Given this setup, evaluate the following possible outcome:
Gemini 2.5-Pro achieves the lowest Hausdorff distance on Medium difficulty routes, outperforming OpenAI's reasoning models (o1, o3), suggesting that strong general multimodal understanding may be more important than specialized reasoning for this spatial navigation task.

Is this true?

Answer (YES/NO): NO